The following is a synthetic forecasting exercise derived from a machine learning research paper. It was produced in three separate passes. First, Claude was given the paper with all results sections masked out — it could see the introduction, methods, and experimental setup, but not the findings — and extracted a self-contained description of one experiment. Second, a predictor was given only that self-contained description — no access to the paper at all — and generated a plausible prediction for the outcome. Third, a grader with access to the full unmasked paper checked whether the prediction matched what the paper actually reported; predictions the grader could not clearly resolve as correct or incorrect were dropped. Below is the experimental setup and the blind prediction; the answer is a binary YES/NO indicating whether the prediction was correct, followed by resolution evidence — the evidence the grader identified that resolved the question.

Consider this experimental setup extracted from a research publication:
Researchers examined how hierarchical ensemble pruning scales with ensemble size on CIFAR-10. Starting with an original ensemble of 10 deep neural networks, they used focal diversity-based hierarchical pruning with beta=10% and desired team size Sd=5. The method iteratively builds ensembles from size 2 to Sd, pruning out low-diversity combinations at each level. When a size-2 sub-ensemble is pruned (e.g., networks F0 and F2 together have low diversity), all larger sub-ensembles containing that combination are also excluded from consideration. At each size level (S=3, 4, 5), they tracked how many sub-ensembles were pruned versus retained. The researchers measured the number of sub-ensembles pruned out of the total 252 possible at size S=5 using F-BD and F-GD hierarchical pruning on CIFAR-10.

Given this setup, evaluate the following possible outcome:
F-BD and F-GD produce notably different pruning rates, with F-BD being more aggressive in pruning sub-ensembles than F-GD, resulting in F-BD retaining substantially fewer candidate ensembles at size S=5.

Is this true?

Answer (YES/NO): NO